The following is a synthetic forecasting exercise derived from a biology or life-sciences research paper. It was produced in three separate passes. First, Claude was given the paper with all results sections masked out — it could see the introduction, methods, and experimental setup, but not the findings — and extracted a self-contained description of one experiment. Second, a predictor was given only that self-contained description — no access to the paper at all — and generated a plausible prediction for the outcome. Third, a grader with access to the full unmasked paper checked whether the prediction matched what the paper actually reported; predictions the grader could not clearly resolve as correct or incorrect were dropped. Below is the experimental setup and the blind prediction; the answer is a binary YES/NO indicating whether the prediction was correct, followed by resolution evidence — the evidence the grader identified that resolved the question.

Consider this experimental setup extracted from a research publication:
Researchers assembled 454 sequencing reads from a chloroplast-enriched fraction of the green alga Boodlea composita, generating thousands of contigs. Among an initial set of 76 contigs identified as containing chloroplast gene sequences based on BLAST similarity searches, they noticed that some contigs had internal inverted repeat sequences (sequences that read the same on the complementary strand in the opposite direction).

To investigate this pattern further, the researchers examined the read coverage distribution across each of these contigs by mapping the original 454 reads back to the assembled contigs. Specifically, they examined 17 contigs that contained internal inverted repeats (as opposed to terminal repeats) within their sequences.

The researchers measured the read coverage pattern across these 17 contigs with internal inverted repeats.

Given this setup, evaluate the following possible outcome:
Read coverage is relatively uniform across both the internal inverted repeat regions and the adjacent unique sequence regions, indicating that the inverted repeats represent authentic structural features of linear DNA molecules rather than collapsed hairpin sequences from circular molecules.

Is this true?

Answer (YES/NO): NO